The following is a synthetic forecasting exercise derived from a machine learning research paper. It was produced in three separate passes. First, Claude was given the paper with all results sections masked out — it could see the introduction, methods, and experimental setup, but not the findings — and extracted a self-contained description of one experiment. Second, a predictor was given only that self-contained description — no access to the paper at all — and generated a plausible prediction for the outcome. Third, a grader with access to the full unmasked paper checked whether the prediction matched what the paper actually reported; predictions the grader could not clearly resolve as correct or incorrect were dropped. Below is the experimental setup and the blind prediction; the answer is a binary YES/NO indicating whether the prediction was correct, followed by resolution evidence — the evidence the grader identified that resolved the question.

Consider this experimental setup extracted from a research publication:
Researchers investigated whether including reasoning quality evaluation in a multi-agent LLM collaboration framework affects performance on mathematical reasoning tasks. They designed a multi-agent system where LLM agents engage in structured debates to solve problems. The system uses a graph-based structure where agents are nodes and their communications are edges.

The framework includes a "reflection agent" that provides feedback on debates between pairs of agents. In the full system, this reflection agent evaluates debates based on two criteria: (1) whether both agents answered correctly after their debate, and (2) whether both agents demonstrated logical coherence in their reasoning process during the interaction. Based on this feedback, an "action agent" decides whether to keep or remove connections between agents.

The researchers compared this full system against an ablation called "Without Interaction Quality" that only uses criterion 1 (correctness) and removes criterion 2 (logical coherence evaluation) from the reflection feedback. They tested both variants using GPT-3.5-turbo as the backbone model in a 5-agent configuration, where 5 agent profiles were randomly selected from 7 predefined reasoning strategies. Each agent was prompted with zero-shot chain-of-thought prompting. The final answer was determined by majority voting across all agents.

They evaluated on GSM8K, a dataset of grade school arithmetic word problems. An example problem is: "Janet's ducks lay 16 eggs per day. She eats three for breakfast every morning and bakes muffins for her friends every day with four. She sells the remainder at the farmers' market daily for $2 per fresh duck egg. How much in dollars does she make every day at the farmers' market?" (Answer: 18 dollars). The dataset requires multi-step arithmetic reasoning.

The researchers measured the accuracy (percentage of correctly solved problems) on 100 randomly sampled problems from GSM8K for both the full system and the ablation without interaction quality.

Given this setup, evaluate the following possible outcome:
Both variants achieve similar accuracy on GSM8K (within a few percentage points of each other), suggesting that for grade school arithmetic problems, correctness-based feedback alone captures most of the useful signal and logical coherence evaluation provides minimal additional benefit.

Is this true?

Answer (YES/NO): NO